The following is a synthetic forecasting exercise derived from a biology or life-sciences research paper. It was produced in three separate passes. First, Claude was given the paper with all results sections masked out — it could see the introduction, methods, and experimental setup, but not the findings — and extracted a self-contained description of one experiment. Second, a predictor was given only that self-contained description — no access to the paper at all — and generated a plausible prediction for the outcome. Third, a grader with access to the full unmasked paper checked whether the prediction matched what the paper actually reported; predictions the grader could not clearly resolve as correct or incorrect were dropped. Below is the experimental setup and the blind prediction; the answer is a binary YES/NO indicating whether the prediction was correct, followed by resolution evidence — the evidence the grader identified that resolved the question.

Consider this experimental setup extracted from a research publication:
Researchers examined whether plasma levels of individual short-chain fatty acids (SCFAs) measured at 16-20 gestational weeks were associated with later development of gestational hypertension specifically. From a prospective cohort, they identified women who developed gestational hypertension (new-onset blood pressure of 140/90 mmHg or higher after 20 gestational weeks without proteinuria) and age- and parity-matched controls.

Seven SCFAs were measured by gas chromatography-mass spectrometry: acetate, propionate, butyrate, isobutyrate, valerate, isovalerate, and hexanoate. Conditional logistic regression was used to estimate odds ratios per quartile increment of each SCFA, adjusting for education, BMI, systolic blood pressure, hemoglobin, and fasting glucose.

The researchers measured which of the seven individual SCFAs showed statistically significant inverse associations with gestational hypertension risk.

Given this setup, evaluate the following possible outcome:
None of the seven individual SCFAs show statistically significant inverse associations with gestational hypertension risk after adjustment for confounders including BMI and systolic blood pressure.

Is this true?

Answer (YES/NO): YES